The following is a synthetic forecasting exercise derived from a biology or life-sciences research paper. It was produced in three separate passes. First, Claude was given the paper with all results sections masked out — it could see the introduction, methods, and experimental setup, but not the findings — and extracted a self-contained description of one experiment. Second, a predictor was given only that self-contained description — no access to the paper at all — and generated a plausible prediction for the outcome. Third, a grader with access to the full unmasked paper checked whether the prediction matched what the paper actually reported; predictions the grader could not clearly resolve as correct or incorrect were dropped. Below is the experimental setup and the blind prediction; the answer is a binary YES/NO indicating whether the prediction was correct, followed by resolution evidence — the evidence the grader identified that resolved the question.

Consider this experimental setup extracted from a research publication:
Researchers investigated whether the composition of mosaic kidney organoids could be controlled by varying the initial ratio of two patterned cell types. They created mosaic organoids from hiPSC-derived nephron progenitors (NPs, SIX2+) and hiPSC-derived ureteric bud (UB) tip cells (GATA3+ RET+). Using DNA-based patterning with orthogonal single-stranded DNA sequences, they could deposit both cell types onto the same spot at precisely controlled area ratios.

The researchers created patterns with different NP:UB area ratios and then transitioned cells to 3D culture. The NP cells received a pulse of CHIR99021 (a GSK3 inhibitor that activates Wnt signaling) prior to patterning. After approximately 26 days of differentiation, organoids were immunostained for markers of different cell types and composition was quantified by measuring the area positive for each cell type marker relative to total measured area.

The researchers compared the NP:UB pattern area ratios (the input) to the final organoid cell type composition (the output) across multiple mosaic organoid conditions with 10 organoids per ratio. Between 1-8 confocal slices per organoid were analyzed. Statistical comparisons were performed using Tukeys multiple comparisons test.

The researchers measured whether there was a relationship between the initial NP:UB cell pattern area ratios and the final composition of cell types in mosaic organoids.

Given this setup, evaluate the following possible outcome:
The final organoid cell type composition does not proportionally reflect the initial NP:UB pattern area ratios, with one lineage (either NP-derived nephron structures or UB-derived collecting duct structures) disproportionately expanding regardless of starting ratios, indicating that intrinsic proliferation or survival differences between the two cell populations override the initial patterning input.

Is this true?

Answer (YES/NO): NO